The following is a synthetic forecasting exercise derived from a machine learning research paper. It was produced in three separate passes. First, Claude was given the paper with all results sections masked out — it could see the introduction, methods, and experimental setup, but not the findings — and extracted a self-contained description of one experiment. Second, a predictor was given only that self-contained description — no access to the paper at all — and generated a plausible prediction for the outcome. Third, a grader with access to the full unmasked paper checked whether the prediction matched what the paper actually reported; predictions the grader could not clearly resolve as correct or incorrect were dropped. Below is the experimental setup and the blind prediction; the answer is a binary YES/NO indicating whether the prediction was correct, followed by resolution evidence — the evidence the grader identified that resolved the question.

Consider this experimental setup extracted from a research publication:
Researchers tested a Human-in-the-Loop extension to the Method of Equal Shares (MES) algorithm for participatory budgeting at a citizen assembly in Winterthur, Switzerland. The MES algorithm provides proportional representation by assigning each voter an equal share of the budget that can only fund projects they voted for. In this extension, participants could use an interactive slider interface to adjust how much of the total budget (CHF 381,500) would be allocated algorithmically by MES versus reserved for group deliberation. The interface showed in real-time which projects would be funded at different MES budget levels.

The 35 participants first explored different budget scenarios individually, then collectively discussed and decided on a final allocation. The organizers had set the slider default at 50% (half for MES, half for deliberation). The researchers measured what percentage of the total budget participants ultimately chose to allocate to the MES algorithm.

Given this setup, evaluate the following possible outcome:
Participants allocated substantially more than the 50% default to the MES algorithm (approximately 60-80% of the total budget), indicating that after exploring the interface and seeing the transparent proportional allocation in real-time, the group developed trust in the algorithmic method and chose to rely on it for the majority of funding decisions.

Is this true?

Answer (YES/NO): NO